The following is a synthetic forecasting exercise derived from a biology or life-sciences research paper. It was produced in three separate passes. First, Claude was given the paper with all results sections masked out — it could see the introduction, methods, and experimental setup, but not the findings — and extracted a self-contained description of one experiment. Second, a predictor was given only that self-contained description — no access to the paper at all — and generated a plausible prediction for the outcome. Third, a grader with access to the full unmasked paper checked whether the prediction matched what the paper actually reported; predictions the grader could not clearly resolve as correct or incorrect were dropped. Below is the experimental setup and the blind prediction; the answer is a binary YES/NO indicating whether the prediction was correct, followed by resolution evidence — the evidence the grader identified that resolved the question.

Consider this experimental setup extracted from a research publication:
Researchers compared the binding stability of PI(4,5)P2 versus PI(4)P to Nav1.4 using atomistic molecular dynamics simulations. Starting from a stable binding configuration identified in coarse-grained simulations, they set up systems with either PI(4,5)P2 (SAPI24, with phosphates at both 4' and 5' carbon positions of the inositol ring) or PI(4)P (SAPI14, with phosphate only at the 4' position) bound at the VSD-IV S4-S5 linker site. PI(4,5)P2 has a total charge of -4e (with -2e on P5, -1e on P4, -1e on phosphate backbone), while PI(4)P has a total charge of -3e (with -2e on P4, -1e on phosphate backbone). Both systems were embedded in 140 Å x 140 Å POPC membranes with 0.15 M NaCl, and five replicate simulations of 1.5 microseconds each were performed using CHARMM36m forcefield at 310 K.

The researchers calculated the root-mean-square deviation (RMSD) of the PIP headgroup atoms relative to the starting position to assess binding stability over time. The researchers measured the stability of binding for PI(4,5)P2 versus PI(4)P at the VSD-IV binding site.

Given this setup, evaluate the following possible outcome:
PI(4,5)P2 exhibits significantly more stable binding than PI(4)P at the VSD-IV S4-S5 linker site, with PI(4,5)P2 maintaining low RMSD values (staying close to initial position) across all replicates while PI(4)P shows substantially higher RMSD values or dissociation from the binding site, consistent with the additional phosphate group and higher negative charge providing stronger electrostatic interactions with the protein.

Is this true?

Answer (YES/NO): NO